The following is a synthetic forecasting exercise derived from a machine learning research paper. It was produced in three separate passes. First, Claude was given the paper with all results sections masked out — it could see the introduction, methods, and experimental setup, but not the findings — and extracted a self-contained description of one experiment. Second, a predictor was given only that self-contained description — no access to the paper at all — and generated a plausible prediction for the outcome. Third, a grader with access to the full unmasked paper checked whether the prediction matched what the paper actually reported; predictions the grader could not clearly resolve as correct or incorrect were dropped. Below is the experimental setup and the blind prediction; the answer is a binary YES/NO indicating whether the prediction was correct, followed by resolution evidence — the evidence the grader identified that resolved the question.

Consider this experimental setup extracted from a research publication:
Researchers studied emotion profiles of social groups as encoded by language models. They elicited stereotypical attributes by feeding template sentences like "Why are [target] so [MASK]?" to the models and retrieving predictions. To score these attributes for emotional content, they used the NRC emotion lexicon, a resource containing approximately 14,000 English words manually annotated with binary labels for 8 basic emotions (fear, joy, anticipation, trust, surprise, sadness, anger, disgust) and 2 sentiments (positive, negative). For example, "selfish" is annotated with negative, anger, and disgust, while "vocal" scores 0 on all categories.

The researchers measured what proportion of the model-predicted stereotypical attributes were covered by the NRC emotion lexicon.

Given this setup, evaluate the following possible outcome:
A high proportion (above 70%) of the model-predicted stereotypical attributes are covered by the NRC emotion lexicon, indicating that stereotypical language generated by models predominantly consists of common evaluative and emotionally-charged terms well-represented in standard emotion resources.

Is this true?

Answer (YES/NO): YES